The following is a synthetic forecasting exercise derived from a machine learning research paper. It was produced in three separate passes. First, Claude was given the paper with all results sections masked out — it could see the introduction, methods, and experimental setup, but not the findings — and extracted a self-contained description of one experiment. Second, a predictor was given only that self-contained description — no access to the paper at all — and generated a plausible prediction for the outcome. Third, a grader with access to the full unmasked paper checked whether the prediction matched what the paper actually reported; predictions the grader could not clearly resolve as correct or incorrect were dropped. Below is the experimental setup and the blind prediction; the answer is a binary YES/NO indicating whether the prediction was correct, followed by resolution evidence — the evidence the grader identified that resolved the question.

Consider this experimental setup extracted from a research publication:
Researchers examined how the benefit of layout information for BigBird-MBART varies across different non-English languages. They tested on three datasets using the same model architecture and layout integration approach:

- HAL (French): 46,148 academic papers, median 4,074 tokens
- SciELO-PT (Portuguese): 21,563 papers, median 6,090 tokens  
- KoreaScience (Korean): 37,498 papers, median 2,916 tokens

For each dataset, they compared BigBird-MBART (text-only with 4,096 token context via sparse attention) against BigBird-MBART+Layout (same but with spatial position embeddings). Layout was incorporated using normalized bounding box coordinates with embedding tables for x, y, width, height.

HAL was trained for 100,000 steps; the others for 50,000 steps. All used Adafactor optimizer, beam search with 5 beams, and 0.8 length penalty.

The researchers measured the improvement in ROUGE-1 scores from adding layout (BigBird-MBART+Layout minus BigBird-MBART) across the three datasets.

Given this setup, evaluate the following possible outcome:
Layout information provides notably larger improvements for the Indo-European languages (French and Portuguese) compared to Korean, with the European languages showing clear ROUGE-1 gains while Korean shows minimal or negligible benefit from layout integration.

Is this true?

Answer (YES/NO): NO